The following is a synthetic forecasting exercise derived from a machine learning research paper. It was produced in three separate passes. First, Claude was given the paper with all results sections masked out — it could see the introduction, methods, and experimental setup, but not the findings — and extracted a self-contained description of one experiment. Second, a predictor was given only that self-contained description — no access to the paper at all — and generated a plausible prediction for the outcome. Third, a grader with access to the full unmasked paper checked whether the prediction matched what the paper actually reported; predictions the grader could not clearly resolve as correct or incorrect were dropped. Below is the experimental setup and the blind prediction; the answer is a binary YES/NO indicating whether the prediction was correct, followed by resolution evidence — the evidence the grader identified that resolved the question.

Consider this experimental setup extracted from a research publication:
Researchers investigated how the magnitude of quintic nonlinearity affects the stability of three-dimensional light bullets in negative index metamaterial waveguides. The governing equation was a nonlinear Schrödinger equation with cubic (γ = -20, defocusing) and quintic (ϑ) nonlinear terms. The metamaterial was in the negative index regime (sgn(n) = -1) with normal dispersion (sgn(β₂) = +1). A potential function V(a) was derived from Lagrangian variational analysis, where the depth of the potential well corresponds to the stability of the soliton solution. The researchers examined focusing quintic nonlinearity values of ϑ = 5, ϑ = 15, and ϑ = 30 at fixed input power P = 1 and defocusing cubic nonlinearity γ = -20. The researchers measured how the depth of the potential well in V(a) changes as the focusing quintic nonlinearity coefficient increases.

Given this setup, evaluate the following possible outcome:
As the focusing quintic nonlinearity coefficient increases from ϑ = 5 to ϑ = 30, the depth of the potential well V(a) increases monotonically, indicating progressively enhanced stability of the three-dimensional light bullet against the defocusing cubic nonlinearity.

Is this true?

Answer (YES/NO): NO